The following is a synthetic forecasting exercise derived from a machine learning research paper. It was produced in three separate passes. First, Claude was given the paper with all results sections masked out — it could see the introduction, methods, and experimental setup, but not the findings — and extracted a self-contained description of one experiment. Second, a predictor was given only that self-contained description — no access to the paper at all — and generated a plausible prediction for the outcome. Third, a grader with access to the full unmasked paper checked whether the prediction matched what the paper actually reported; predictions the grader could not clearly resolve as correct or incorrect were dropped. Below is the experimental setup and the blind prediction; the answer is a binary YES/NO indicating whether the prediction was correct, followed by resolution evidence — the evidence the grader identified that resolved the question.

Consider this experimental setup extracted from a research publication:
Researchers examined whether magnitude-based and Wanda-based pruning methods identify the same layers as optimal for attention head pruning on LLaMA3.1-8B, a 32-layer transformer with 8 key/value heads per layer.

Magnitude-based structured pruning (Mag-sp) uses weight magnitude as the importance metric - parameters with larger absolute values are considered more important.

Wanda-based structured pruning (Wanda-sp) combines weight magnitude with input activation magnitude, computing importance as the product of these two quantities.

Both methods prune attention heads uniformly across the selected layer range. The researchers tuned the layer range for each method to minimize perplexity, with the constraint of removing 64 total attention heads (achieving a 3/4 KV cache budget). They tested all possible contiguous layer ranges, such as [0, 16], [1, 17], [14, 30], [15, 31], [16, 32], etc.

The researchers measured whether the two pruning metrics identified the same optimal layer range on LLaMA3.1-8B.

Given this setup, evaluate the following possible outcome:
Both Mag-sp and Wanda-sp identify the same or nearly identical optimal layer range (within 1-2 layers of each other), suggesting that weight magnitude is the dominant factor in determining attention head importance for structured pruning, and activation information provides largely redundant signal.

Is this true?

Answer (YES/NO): YES